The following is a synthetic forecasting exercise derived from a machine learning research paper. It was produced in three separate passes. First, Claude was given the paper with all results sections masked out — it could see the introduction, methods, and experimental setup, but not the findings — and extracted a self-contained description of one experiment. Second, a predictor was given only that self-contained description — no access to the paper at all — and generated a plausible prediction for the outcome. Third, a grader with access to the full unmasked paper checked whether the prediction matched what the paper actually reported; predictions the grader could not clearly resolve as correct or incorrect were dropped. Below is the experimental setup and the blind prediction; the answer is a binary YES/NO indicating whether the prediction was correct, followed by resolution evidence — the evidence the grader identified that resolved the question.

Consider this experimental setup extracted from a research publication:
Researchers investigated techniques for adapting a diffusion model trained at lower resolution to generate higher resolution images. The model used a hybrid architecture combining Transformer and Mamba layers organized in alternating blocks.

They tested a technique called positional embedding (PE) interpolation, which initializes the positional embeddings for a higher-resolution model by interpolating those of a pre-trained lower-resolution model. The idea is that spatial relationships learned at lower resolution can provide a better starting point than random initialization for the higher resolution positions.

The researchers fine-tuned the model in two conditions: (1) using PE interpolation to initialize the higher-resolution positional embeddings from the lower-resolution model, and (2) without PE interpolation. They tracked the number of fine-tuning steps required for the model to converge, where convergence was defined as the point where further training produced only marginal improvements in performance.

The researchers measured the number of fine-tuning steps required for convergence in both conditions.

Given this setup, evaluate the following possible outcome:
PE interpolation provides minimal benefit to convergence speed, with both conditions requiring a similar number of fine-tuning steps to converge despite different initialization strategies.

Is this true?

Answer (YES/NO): NO